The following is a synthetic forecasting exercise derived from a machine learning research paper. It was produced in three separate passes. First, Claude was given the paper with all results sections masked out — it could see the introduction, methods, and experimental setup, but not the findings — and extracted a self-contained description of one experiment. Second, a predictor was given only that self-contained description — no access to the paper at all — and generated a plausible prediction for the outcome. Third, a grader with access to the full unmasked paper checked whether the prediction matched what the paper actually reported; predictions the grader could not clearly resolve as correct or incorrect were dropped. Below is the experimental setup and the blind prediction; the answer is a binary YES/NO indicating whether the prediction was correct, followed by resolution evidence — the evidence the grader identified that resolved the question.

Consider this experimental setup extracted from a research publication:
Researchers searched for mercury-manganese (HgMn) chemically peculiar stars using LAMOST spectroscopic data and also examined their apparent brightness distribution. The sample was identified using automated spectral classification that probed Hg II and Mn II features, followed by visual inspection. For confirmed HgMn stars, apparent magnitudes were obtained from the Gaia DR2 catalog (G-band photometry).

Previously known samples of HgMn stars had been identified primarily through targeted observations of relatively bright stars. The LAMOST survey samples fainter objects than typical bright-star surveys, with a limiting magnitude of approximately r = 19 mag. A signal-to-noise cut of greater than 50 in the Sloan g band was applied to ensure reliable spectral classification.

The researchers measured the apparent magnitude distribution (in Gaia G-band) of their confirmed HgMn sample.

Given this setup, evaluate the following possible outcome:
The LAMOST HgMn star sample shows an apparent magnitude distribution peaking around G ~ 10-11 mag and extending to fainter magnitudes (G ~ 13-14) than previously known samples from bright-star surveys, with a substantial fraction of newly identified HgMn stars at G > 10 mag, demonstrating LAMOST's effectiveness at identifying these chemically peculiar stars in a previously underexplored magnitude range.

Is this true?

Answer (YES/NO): NO